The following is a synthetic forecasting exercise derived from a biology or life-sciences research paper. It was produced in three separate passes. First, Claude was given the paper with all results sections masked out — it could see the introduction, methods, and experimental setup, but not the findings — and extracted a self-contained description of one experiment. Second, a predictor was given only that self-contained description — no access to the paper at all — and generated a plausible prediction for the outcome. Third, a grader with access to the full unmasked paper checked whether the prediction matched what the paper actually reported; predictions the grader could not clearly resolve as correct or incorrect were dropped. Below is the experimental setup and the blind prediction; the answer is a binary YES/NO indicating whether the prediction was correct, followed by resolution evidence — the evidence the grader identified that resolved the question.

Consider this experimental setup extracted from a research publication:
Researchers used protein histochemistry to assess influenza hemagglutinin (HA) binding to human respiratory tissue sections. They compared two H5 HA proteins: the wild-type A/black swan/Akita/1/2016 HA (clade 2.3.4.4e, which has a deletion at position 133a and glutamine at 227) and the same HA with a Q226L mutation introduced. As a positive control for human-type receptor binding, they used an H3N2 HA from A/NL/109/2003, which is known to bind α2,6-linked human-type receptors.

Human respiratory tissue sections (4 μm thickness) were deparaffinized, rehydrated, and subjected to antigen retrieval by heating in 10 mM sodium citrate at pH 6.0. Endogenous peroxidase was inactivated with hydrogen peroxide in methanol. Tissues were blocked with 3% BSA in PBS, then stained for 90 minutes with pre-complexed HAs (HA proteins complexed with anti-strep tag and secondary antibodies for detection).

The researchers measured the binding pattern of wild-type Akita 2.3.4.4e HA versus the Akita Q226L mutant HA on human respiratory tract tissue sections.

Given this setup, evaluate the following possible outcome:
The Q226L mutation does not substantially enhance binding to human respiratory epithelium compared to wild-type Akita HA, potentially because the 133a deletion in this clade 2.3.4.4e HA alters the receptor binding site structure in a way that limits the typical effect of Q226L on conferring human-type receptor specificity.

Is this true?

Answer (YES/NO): NO